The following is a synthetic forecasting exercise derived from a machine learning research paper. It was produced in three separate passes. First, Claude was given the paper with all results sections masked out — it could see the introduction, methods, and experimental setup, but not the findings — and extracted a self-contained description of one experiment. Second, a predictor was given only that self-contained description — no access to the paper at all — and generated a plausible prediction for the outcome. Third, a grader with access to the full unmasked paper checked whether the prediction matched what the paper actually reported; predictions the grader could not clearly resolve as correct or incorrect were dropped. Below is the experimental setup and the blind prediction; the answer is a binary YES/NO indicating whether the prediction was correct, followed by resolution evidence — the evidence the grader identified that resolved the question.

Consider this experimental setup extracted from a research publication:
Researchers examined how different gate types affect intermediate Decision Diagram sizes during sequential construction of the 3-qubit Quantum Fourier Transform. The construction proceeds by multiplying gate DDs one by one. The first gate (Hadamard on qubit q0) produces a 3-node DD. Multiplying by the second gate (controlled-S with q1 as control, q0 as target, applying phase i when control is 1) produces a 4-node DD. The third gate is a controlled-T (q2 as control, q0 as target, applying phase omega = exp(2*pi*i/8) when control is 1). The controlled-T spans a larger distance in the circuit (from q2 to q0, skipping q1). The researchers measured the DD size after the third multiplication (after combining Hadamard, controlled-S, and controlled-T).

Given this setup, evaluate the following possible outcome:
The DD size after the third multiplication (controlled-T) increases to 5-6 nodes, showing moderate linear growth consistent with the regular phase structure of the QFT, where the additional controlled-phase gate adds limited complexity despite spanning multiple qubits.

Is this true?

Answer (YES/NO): NO